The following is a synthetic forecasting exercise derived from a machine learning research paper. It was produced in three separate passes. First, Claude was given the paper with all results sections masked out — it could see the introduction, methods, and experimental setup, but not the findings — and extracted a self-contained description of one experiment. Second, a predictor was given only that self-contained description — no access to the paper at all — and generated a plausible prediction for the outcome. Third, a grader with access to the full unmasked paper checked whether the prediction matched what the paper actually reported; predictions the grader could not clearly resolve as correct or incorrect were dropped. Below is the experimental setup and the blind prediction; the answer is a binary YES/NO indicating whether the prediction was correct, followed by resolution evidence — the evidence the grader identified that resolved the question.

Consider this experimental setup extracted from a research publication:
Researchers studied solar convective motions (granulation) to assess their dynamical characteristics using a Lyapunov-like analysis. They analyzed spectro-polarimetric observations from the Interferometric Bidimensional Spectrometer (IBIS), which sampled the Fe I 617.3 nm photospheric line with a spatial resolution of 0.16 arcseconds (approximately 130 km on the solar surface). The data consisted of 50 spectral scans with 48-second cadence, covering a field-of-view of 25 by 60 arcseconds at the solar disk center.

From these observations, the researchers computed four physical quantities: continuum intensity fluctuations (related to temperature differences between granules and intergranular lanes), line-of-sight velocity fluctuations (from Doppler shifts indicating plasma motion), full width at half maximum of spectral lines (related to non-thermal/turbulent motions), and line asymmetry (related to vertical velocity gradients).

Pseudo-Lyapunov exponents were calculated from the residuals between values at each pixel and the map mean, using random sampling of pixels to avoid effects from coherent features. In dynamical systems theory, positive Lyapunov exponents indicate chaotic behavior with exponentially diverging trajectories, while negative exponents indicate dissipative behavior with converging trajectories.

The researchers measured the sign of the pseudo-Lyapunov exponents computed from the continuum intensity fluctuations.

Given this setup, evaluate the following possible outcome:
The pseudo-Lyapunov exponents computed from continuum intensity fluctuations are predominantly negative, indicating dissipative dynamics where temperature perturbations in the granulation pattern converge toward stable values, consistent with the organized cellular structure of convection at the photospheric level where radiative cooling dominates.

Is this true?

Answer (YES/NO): YES